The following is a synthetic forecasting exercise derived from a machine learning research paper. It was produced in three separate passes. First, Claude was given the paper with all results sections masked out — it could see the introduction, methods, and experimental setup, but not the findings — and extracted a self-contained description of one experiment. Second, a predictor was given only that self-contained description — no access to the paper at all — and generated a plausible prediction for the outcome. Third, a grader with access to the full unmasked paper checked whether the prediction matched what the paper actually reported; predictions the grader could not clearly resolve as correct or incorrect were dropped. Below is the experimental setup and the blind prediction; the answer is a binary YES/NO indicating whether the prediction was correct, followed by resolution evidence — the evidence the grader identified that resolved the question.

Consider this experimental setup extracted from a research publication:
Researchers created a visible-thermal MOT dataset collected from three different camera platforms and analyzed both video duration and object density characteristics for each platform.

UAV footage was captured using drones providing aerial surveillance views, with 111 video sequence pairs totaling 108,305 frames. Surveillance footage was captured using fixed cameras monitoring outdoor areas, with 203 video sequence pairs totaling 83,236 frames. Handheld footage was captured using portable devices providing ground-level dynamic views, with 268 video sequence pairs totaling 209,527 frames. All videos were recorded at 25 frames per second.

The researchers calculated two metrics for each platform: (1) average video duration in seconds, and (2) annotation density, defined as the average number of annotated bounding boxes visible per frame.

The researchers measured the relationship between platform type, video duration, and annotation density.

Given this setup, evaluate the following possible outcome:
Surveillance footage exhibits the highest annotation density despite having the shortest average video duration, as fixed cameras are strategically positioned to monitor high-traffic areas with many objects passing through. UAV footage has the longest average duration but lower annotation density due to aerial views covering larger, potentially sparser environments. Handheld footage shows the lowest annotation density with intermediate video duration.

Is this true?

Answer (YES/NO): NO